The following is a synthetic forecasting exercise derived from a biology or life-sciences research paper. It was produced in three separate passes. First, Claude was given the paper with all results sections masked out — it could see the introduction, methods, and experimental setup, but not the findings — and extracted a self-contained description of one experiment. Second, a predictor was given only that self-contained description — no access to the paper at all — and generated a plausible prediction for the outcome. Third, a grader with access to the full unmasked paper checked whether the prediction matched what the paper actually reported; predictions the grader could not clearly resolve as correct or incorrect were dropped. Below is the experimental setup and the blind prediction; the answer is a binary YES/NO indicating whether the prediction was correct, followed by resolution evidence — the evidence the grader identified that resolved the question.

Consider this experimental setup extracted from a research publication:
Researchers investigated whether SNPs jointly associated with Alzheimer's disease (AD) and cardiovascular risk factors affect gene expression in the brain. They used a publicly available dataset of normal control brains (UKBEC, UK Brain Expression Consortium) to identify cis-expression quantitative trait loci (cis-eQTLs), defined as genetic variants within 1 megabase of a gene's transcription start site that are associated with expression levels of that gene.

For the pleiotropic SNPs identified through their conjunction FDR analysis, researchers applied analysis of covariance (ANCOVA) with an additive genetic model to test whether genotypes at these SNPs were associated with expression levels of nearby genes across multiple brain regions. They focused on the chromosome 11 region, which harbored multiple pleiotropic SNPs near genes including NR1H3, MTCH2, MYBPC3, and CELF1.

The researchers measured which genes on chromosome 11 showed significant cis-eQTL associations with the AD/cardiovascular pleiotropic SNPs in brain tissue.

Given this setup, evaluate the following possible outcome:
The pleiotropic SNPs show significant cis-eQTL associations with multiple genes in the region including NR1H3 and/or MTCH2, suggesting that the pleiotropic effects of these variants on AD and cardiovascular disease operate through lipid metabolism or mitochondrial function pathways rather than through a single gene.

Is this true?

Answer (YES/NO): YES